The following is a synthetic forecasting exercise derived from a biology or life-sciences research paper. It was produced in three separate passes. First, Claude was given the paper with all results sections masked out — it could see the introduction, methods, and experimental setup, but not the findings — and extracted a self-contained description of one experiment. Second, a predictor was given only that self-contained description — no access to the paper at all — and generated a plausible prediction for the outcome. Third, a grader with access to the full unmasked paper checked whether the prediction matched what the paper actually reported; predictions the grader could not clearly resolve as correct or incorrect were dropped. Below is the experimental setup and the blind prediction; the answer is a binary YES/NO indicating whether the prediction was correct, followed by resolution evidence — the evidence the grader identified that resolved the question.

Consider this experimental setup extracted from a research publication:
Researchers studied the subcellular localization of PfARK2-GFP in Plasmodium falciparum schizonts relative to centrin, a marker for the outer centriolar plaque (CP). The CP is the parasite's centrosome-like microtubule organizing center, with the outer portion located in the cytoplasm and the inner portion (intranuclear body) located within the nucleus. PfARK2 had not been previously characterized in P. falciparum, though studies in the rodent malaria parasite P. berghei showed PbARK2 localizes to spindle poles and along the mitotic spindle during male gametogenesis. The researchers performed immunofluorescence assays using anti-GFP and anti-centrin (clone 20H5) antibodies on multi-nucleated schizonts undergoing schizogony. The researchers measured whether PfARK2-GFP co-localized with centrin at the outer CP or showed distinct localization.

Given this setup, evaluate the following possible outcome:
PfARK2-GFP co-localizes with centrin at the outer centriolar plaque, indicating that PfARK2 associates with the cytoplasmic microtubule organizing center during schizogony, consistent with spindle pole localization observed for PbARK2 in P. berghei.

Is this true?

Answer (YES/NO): NO